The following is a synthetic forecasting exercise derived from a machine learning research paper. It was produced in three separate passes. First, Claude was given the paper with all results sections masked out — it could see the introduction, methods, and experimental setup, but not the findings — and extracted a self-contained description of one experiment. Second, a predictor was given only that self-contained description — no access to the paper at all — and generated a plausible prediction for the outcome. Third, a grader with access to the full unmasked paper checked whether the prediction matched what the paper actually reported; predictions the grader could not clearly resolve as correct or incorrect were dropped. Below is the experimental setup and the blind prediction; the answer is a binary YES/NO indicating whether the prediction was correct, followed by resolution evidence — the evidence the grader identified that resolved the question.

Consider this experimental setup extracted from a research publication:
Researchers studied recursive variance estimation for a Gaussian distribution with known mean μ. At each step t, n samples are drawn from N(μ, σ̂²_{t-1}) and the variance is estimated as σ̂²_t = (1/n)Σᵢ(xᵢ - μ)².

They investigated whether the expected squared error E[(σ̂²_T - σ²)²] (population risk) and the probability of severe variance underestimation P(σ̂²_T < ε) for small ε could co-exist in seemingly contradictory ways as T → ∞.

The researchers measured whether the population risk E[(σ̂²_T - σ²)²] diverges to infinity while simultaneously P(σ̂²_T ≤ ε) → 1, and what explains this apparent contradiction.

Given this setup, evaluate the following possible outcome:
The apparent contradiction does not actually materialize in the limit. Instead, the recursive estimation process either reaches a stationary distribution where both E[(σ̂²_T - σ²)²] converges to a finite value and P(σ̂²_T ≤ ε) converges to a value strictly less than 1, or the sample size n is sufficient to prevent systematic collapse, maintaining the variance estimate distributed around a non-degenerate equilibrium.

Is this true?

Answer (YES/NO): NO